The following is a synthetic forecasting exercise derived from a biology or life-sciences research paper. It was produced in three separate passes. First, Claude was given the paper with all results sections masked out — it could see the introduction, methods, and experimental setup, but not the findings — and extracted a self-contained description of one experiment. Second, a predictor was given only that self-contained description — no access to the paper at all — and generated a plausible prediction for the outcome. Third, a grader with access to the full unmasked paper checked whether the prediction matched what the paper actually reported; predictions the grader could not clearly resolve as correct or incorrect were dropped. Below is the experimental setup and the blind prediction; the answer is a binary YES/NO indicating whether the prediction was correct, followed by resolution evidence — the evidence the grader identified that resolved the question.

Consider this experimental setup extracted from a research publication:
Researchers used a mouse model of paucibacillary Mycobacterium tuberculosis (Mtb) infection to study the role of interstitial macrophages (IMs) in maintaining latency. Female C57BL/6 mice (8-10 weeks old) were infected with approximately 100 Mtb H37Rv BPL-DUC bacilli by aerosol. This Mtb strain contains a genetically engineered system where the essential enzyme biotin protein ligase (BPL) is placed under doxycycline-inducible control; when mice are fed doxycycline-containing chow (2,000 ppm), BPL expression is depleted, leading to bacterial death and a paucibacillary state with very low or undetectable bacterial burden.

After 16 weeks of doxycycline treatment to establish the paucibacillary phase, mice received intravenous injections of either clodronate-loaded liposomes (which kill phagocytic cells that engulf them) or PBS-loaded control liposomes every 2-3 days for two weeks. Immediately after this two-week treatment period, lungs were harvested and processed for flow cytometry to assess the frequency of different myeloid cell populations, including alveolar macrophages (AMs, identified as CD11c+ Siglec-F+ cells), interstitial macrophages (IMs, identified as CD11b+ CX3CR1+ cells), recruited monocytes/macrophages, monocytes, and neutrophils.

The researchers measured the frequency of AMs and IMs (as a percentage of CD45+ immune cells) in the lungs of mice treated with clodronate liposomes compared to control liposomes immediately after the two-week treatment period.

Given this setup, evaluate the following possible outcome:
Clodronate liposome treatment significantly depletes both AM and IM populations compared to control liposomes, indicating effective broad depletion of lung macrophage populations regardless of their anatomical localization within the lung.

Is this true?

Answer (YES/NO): NO